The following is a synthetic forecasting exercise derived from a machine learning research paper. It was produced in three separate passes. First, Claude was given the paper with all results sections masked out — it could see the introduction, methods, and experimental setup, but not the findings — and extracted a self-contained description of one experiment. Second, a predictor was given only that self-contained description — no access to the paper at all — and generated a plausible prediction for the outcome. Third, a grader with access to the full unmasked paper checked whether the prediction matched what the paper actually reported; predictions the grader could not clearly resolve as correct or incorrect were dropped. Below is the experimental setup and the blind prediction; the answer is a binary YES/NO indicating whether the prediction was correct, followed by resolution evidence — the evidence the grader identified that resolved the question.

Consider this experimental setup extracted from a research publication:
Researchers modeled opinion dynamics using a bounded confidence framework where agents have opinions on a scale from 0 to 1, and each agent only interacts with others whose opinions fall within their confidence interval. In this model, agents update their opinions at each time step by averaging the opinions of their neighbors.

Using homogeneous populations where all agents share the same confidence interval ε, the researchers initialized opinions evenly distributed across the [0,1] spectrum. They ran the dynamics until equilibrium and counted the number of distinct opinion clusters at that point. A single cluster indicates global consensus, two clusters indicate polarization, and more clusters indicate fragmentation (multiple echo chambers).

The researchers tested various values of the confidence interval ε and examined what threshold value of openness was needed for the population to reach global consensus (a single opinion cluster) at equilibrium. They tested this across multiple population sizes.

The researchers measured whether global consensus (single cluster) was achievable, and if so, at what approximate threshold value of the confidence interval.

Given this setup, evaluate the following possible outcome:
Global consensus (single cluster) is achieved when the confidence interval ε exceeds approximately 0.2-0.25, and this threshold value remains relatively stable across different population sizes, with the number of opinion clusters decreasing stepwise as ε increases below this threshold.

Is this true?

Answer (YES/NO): YES